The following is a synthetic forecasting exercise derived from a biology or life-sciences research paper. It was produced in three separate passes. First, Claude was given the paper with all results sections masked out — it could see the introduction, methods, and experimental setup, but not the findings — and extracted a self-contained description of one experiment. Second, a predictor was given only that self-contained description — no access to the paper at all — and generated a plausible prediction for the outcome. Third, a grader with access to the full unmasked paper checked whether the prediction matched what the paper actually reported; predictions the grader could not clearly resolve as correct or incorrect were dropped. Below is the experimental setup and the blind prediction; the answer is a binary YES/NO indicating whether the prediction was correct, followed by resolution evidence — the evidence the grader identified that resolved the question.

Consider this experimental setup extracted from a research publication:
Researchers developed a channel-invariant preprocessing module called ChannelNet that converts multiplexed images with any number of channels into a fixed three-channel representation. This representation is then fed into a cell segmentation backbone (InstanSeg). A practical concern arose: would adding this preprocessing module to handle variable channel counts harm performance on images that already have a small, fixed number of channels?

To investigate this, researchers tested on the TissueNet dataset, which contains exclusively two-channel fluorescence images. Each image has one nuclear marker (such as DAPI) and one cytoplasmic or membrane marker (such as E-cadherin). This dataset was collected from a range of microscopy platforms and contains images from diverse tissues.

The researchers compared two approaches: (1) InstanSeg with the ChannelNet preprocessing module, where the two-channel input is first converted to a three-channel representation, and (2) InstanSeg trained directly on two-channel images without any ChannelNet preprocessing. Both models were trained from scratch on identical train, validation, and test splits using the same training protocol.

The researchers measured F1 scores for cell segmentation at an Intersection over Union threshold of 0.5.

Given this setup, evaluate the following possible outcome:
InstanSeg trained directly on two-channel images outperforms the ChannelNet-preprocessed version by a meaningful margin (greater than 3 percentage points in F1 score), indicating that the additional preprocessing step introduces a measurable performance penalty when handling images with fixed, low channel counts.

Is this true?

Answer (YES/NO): NO